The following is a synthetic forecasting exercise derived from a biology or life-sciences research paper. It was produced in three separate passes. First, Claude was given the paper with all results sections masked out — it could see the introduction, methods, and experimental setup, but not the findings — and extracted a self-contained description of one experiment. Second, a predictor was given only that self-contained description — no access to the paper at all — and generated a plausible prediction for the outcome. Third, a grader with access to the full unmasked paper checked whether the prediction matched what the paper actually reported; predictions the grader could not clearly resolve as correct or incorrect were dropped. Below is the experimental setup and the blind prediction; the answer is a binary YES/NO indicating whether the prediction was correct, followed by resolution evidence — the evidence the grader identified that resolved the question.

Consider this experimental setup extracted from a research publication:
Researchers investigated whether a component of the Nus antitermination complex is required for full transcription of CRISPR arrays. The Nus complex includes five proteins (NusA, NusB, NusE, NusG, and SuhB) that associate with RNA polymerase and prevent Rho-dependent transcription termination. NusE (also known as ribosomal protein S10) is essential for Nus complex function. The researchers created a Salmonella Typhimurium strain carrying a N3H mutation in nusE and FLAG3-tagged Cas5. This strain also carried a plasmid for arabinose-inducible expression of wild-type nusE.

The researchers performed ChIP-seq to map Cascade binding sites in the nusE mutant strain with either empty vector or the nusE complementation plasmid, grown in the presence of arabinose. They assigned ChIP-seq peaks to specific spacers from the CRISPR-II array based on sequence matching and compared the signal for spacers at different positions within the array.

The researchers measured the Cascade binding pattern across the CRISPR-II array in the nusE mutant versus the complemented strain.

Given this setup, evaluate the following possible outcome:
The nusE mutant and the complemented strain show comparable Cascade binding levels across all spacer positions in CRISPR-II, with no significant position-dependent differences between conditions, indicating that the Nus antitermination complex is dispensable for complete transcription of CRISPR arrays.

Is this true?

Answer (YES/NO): NO